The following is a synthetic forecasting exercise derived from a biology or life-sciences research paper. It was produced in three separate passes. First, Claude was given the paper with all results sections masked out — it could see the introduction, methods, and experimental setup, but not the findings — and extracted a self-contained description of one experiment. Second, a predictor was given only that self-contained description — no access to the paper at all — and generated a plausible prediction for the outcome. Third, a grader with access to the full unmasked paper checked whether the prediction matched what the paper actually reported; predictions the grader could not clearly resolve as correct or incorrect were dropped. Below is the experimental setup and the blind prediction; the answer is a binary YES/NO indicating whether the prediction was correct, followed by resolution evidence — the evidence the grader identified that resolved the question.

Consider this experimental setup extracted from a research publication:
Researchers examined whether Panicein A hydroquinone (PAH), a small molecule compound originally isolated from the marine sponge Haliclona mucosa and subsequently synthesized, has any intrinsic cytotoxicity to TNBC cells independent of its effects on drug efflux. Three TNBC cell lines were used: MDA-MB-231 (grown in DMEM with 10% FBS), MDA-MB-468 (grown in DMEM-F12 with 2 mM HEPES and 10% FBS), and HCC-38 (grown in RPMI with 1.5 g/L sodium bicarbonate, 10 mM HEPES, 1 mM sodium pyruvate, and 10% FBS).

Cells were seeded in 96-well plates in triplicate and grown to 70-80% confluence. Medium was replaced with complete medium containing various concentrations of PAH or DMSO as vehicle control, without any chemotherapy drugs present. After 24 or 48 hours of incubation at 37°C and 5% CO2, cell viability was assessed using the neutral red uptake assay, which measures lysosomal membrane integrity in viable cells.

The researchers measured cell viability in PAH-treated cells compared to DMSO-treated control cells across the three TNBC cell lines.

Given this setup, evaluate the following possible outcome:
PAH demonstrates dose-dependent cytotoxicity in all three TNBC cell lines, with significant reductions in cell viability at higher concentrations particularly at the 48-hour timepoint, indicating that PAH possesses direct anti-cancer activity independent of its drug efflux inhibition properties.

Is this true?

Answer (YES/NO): NO